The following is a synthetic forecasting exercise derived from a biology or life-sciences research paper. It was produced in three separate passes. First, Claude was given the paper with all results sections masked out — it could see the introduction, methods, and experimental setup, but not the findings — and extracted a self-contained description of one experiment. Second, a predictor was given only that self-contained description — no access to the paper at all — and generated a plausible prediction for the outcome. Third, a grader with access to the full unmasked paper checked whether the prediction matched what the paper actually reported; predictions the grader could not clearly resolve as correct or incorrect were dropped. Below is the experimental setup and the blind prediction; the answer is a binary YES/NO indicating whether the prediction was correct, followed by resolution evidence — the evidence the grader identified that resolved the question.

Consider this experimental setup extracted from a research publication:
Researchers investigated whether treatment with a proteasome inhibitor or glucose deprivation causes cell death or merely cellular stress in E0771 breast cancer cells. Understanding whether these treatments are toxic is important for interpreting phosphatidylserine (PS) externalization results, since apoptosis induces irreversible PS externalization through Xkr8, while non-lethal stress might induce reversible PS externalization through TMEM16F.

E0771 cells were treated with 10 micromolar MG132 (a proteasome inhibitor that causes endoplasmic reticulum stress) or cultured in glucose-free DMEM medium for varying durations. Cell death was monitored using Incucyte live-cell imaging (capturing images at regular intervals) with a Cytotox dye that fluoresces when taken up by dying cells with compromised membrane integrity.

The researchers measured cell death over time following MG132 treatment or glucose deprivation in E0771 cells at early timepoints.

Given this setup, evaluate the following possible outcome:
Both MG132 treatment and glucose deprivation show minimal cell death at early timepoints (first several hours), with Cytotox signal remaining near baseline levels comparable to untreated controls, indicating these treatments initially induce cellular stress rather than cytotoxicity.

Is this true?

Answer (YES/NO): YES